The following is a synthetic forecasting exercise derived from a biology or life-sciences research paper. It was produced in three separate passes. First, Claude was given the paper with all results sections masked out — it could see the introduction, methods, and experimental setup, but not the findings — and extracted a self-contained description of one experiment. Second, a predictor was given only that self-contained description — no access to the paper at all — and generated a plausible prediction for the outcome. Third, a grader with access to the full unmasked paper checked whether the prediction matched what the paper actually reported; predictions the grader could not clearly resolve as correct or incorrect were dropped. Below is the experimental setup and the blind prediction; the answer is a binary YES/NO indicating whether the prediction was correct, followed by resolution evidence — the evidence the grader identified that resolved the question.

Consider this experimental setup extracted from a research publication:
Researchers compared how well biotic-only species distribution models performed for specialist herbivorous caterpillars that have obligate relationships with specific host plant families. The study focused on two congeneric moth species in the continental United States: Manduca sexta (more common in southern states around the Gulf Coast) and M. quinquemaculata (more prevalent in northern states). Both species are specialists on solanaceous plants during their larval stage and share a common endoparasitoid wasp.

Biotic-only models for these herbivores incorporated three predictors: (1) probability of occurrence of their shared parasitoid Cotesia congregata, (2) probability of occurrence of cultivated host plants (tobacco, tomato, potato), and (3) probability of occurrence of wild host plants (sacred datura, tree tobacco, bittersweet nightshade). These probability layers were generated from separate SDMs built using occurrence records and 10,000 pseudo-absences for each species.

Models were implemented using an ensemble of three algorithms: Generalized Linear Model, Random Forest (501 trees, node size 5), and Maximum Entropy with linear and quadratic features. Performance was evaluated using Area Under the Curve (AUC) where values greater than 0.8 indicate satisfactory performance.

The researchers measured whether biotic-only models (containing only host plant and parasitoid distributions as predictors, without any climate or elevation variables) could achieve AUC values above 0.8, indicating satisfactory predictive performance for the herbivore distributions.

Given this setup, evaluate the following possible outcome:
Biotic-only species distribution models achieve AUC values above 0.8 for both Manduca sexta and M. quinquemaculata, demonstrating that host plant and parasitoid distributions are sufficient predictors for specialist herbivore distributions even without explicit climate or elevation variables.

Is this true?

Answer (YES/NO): NO